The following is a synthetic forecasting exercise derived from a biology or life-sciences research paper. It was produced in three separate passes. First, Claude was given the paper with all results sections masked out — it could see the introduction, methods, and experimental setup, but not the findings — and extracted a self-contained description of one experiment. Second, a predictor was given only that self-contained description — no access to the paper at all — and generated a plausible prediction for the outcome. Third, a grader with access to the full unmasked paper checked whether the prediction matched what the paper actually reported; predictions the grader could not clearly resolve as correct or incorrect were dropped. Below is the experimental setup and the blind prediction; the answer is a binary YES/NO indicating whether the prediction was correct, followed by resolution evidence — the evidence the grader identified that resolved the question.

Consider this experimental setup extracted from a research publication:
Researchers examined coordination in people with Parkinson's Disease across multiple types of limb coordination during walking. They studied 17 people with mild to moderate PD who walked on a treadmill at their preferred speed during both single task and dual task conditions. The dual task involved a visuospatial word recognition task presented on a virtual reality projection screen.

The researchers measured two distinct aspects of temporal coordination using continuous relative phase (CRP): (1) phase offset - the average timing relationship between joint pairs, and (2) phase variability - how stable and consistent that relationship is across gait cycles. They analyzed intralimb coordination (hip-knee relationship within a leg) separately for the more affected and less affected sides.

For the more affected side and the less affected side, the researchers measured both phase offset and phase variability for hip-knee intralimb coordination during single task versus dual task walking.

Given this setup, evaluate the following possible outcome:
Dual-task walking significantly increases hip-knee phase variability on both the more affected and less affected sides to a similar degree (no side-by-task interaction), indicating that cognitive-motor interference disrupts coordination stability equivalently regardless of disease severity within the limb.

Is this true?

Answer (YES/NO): NO